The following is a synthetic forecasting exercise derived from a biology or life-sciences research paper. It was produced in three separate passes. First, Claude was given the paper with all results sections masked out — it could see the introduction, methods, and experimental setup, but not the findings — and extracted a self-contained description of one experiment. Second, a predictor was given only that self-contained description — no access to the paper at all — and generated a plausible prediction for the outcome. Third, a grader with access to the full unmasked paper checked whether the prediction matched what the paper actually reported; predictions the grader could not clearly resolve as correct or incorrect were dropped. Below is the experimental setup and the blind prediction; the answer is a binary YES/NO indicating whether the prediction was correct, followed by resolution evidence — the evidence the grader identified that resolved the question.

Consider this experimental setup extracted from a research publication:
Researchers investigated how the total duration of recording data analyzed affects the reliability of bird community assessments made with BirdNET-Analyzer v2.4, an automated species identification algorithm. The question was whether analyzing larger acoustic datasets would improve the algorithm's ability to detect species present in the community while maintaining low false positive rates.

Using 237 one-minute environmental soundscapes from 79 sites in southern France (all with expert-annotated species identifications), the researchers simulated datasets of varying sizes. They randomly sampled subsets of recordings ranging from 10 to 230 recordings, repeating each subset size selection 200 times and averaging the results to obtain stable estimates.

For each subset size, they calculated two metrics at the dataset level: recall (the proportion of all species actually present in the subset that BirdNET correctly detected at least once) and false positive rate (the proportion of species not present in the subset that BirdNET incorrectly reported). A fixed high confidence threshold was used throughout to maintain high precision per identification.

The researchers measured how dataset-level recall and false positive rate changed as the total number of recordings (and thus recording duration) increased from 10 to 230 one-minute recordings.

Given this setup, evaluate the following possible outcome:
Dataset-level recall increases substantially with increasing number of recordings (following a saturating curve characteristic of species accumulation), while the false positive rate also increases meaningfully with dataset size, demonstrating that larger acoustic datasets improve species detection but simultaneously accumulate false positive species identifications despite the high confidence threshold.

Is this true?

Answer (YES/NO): NO